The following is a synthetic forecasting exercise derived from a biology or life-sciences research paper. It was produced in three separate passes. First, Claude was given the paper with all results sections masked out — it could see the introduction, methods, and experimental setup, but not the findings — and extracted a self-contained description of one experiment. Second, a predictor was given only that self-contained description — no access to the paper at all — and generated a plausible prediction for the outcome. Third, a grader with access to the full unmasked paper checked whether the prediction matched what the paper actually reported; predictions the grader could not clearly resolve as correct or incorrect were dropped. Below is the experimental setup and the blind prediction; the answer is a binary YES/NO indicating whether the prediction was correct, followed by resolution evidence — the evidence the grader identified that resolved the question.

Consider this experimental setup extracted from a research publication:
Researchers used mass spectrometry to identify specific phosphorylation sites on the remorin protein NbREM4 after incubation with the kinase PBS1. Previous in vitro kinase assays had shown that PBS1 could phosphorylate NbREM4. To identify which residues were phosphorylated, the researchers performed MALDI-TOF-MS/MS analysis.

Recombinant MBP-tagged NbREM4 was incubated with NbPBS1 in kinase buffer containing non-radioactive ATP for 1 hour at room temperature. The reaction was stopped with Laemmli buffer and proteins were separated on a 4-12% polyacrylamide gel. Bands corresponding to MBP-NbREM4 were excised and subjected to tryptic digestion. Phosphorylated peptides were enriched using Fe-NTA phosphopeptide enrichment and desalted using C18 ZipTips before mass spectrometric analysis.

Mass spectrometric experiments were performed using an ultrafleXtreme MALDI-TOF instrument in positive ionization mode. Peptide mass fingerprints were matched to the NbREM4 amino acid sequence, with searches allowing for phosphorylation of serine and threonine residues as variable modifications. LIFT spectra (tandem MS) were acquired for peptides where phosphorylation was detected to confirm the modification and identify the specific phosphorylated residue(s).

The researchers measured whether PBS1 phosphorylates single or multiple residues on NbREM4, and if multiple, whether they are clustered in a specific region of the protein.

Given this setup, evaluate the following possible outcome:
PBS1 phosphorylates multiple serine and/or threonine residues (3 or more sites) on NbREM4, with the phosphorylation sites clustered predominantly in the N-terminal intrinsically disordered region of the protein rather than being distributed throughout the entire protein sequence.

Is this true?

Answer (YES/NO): NO